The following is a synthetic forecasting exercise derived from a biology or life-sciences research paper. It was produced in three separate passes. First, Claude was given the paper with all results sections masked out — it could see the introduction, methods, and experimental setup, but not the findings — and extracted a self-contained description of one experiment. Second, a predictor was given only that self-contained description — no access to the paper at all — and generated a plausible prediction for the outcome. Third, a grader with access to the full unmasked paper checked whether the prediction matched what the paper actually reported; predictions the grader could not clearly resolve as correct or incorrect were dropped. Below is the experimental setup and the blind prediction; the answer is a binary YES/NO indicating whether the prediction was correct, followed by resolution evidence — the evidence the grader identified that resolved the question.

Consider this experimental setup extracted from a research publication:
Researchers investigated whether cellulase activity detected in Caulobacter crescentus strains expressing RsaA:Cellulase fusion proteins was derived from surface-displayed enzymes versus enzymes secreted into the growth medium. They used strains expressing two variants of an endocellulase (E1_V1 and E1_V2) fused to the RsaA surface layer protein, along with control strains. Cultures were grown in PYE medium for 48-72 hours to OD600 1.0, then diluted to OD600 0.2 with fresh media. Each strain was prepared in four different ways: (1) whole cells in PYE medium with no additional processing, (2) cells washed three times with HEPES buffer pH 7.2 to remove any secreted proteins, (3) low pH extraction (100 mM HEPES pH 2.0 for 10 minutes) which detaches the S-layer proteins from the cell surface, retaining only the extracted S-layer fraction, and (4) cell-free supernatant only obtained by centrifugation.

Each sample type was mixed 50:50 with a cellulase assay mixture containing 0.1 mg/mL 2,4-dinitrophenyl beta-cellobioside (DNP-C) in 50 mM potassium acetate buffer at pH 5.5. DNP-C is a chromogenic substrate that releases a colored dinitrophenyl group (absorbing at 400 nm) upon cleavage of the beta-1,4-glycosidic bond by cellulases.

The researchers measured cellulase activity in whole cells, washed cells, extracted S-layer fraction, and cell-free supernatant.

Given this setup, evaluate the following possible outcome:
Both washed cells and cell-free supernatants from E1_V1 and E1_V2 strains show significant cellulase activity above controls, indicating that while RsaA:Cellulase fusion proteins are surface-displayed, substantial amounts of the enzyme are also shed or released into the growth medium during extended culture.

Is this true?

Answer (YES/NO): NO